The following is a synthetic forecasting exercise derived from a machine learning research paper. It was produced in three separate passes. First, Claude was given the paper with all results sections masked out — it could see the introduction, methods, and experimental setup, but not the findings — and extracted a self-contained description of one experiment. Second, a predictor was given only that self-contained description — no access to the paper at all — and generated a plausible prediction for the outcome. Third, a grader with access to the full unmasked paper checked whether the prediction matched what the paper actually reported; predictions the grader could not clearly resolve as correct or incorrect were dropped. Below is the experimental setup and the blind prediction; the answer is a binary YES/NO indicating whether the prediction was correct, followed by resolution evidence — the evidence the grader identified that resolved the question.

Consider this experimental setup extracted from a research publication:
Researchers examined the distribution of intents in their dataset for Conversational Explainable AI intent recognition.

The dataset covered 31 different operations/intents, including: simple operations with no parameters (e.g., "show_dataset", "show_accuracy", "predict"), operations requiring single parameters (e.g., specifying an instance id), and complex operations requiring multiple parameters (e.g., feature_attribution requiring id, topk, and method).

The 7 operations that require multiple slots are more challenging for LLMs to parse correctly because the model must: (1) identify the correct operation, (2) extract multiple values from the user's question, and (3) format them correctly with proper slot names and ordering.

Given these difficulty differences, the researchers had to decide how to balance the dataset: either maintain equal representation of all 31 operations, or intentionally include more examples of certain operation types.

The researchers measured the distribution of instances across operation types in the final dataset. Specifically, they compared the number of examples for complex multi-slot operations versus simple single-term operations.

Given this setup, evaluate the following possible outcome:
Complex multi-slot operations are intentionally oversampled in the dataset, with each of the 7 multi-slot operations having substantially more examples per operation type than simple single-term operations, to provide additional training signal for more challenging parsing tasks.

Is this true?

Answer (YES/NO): YES